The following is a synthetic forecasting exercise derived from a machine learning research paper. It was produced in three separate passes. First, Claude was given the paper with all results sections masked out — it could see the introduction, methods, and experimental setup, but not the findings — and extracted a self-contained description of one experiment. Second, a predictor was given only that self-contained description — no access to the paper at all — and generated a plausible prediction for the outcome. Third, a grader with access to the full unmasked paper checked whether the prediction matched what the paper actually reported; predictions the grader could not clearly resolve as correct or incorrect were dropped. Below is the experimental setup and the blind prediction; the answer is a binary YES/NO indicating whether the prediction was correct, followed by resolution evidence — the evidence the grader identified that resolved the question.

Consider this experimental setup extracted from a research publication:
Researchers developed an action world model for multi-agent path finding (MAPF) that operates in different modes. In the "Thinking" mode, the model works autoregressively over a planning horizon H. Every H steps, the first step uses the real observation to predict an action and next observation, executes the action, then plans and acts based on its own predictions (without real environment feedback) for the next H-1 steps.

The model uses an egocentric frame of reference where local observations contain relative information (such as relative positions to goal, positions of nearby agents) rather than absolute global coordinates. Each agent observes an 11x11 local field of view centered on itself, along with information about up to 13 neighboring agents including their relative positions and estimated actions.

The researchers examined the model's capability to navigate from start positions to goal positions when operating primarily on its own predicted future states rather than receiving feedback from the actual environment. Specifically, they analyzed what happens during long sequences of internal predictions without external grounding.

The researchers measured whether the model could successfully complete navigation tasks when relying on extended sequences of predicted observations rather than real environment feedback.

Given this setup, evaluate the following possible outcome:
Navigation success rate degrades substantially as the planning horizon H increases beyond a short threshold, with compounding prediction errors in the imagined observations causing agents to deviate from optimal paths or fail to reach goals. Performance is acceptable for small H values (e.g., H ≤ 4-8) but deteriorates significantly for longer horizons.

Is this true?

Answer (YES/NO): YES